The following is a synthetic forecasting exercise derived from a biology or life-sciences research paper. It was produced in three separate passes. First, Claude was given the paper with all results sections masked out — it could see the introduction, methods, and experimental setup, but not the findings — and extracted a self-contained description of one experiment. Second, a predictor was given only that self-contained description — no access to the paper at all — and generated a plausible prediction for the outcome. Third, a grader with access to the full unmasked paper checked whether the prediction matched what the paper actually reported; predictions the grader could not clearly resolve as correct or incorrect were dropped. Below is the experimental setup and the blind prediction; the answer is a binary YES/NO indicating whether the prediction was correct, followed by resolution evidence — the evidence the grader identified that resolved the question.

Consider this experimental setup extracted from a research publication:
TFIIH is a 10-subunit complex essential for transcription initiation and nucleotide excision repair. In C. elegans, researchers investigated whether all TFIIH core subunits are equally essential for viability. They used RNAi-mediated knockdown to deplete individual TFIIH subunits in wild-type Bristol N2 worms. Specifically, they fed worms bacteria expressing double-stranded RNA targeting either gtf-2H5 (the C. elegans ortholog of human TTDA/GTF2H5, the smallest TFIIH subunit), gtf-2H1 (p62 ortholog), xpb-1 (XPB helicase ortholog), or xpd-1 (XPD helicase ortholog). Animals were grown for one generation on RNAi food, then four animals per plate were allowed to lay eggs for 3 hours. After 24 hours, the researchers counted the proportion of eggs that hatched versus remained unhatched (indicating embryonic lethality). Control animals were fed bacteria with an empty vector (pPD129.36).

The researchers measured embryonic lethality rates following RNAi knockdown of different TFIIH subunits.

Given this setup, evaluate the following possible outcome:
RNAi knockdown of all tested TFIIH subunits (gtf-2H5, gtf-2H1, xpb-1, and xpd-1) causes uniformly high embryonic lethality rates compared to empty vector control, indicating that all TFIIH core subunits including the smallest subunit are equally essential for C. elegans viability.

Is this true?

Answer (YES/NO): NO